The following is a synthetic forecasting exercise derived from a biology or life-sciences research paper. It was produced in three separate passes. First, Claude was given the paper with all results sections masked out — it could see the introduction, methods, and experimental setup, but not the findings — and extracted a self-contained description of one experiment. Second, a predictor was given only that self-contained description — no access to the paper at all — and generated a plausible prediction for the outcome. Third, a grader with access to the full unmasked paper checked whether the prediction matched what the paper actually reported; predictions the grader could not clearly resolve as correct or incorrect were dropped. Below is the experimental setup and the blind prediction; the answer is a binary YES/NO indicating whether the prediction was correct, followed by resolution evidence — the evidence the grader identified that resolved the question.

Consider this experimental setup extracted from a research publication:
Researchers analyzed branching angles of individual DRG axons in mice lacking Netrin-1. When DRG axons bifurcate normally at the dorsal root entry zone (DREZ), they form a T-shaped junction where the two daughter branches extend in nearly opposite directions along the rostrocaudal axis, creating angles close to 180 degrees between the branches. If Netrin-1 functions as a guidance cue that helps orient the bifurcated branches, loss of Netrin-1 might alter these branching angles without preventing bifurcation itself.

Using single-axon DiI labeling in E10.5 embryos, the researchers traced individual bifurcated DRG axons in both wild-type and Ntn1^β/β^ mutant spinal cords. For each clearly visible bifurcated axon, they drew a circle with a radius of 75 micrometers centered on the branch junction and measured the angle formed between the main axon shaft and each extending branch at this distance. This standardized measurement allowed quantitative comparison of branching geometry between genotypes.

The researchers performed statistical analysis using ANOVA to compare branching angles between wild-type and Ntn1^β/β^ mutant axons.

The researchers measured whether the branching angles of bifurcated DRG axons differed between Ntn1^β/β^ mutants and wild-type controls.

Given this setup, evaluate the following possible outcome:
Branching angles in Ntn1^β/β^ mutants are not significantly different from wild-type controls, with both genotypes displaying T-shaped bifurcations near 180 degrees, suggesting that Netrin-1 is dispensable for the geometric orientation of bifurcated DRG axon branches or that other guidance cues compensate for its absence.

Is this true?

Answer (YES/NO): NO